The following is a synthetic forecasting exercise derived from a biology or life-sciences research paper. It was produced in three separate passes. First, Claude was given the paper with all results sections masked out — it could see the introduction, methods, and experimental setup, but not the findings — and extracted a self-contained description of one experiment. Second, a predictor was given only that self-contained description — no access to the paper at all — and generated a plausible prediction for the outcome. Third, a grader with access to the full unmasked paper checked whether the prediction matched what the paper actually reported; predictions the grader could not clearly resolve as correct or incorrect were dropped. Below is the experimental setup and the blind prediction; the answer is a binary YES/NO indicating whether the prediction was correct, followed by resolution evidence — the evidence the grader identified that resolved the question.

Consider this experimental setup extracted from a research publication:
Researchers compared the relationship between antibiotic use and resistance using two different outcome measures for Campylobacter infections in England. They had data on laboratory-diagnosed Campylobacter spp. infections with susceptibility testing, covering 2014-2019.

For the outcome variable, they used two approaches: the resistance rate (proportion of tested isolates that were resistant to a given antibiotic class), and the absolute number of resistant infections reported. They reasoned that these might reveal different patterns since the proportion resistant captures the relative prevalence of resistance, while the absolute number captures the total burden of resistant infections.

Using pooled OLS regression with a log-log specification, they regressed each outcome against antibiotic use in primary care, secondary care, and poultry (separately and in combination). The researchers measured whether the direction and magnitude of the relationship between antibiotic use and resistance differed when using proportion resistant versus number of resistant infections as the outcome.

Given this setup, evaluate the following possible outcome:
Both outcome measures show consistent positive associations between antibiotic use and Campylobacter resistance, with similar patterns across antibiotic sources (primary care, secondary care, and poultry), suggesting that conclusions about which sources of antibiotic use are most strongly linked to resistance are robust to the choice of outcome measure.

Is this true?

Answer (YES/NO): NO